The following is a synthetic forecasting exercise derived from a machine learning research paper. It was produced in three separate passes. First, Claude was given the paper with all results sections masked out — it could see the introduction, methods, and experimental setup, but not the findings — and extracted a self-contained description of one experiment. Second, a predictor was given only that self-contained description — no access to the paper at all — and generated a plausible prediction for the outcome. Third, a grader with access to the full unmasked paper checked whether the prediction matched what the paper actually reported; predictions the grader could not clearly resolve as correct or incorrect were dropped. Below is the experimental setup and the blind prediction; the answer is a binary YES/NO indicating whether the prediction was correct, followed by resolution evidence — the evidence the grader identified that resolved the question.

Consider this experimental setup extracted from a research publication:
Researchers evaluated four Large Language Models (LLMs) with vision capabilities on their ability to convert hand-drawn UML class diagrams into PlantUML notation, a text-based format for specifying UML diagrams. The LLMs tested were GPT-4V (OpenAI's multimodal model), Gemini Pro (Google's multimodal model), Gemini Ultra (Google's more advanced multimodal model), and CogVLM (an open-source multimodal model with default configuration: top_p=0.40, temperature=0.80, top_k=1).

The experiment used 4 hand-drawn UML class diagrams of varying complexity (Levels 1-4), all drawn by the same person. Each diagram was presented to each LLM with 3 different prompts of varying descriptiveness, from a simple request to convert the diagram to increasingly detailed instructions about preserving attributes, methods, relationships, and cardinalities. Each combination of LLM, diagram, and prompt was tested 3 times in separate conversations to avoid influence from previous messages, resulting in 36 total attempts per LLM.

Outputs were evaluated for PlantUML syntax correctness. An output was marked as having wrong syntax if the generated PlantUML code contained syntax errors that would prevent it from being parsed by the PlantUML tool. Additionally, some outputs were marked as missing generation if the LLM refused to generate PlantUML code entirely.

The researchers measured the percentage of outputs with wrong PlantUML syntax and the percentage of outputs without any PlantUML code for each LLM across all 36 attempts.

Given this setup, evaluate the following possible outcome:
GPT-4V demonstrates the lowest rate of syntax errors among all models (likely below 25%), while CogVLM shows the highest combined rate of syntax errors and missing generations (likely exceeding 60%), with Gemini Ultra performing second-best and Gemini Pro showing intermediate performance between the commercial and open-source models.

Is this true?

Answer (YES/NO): NO